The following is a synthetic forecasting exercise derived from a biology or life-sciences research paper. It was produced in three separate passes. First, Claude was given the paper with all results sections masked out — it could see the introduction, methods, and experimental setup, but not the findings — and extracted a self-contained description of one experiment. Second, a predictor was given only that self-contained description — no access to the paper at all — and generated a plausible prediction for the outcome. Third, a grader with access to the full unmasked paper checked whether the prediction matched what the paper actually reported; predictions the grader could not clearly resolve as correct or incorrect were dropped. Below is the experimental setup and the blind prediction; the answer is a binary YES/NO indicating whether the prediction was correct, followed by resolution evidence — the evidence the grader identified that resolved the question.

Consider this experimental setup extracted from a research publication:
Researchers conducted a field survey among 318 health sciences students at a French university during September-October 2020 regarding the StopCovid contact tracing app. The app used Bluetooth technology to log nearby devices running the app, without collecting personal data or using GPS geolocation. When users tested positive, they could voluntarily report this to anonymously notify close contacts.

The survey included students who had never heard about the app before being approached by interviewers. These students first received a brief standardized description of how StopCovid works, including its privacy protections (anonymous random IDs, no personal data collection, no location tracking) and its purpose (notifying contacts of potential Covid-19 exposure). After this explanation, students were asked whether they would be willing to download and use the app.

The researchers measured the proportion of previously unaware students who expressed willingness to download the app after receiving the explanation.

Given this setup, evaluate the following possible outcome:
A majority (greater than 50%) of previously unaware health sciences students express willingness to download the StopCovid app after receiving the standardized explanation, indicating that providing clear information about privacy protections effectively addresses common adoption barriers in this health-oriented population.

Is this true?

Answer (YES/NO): YES